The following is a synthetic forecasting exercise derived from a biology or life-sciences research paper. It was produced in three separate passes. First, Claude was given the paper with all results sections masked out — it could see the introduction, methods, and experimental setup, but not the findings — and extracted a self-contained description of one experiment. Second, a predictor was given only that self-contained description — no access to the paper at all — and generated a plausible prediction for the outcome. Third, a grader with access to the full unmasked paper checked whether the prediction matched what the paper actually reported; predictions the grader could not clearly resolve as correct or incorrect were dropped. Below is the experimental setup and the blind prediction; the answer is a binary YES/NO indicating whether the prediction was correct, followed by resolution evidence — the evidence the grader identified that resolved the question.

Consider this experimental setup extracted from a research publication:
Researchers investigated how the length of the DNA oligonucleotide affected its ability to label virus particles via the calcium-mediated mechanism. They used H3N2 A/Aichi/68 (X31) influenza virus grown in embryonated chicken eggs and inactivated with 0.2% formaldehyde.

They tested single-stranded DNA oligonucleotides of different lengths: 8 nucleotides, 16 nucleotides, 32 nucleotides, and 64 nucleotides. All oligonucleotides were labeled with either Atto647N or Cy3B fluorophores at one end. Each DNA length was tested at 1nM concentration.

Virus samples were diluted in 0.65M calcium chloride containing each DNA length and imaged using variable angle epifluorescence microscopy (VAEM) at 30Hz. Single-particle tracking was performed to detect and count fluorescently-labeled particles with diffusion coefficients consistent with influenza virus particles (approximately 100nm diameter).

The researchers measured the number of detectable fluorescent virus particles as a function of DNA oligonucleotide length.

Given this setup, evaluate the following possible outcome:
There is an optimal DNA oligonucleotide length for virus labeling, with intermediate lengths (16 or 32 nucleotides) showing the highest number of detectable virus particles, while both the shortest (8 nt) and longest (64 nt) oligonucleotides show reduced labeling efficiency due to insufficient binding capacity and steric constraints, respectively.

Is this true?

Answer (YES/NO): NO